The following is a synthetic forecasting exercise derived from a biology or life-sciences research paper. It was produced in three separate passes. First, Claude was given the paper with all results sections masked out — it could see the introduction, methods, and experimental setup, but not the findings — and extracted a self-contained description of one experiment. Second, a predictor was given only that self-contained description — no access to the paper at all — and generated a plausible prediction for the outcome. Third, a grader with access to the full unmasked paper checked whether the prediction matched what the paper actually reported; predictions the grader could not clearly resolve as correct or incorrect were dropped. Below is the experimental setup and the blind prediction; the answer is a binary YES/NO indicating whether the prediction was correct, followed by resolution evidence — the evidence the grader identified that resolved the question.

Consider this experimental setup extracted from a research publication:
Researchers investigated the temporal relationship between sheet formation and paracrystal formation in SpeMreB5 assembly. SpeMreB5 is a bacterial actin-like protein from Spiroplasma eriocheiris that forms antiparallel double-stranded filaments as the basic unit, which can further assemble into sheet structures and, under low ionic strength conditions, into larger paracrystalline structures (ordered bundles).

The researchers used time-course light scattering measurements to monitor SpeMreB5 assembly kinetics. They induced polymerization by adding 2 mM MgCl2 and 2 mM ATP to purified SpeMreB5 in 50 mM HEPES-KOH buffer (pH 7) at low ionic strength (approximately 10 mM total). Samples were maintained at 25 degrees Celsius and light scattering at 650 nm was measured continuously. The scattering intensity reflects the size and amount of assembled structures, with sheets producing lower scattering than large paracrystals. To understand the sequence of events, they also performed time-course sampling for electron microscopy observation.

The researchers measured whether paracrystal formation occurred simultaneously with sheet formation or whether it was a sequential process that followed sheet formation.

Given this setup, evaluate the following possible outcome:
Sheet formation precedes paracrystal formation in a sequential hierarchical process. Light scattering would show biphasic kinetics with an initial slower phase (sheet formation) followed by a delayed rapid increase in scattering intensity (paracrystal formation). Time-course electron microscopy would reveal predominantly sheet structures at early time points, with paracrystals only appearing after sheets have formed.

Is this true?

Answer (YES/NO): NO